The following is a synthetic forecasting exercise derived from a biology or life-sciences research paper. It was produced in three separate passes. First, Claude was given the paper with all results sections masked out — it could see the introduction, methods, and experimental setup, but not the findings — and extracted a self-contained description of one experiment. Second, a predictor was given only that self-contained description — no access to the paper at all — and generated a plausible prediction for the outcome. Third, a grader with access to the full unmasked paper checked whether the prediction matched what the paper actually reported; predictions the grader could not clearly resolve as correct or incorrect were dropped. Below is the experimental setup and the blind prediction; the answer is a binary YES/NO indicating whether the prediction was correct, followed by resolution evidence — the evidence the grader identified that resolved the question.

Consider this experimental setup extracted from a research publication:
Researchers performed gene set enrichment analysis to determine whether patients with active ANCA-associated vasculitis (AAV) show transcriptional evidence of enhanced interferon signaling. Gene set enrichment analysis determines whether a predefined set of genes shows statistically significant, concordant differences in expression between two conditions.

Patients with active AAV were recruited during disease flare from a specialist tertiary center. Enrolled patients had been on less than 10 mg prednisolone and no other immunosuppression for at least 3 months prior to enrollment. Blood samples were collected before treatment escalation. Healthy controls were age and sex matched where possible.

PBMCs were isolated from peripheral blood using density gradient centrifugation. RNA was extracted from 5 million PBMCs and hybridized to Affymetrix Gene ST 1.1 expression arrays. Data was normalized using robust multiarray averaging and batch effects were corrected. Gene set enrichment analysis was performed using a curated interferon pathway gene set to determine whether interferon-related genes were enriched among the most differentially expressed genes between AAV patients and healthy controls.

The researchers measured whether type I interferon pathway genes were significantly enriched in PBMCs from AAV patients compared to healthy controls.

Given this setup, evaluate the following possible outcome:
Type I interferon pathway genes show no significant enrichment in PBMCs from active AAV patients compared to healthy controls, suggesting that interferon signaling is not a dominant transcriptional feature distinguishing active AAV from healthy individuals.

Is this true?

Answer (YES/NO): NO